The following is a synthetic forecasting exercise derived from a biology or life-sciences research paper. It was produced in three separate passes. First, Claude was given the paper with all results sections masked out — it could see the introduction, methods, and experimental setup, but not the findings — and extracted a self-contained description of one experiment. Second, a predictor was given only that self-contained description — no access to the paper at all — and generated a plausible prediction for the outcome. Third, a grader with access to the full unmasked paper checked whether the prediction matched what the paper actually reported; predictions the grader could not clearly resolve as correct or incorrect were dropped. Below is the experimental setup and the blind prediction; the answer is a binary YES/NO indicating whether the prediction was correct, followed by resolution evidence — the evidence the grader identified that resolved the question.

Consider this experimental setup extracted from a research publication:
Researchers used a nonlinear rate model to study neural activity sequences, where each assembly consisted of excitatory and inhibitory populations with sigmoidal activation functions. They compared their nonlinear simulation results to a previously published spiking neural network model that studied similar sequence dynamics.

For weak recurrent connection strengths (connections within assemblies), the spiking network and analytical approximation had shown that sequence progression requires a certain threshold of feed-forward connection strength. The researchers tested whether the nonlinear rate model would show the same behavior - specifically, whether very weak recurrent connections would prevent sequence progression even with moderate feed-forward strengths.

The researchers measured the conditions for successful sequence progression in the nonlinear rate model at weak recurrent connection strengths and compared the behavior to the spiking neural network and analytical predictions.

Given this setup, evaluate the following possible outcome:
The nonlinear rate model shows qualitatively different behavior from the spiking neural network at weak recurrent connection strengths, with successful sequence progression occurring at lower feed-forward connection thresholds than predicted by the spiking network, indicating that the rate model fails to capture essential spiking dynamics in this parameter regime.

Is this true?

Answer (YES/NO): YES